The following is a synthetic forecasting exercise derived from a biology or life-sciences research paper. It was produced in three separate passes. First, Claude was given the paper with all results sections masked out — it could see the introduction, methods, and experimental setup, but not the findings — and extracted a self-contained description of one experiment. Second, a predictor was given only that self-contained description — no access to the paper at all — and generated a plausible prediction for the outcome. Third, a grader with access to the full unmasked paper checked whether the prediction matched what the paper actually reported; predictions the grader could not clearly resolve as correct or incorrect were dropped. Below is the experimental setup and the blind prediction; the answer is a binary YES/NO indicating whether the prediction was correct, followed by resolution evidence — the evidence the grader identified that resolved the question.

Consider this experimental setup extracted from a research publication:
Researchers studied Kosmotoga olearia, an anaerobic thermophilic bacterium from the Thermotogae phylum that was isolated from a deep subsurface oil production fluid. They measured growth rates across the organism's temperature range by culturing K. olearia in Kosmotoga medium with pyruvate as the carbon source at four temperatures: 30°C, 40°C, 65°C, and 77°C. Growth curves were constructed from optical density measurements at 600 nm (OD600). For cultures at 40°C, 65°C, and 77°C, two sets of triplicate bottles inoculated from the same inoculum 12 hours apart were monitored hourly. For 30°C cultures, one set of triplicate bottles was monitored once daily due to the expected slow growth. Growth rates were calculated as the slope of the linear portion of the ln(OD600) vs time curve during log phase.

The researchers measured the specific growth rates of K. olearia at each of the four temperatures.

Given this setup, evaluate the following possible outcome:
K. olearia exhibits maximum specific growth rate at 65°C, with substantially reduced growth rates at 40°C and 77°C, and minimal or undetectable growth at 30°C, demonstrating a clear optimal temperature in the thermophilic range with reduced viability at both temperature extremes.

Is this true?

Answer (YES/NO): YES